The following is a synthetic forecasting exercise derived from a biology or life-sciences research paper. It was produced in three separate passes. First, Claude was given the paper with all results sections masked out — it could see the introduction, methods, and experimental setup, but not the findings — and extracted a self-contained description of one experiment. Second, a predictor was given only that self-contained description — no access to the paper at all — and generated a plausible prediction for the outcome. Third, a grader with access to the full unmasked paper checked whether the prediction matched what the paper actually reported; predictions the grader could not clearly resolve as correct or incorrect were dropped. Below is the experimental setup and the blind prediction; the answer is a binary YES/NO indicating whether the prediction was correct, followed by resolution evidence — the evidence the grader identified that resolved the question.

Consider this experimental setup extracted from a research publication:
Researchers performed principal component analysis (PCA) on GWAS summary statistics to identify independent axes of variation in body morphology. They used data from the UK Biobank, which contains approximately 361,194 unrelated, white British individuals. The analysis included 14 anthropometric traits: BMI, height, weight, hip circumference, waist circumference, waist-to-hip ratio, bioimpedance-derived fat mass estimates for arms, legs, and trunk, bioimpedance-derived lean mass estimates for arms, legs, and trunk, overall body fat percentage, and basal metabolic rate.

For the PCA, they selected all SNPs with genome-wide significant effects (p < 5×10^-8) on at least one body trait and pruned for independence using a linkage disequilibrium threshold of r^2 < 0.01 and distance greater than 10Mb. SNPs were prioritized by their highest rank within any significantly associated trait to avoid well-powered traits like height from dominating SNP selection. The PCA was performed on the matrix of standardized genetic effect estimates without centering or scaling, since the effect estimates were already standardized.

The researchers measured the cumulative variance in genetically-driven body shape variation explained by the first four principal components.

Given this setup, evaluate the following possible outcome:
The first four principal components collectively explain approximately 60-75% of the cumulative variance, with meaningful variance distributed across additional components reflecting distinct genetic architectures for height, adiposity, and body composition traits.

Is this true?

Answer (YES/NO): NO